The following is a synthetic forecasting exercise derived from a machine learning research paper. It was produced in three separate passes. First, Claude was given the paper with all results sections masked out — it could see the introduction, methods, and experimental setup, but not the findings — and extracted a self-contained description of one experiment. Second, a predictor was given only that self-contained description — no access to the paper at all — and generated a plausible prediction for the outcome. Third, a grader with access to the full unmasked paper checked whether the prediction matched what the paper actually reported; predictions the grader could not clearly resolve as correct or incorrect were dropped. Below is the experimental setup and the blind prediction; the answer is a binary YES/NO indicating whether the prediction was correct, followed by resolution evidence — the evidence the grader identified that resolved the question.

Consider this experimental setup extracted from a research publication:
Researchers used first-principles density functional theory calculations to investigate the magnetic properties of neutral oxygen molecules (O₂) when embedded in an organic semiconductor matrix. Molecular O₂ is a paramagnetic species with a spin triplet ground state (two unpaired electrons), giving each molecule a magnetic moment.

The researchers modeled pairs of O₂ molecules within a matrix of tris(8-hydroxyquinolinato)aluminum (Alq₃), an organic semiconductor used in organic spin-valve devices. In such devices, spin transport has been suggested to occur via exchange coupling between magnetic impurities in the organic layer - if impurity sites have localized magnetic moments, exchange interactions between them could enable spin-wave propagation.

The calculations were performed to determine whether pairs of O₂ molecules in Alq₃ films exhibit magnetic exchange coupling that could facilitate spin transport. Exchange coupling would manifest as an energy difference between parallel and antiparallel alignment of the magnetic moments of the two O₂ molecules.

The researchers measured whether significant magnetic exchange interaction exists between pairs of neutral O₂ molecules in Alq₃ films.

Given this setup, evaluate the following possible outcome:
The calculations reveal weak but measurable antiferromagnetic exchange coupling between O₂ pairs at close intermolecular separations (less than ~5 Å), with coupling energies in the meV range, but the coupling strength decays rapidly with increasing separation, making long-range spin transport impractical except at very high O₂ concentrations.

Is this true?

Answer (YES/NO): NO